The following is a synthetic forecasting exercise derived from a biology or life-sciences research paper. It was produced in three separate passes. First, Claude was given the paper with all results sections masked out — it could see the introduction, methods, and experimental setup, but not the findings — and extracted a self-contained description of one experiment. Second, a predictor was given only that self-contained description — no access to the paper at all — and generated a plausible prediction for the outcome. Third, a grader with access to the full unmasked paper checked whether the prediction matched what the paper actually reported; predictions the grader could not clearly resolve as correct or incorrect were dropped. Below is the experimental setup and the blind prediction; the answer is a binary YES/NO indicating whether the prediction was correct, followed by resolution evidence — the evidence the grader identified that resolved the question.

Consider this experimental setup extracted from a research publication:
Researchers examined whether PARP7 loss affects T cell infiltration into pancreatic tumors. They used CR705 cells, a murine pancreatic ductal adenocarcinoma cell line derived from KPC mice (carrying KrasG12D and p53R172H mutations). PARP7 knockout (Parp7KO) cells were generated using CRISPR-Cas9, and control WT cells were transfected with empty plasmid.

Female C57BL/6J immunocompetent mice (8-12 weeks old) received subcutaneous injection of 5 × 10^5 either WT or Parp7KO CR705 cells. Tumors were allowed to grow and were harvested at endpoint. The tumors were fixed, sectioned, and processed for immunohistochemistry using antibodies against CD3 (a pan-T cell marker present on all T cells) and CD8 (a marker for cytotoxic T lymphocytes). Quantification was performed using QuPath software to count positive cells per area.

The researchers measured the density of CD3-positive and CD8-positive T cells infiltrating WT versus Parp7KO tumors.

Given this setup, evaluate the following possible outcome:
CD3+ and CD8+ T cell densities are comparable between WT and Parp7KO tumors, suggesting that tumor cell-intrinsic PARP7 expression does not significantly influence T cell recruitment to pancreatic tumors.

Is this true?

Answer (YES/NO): NO